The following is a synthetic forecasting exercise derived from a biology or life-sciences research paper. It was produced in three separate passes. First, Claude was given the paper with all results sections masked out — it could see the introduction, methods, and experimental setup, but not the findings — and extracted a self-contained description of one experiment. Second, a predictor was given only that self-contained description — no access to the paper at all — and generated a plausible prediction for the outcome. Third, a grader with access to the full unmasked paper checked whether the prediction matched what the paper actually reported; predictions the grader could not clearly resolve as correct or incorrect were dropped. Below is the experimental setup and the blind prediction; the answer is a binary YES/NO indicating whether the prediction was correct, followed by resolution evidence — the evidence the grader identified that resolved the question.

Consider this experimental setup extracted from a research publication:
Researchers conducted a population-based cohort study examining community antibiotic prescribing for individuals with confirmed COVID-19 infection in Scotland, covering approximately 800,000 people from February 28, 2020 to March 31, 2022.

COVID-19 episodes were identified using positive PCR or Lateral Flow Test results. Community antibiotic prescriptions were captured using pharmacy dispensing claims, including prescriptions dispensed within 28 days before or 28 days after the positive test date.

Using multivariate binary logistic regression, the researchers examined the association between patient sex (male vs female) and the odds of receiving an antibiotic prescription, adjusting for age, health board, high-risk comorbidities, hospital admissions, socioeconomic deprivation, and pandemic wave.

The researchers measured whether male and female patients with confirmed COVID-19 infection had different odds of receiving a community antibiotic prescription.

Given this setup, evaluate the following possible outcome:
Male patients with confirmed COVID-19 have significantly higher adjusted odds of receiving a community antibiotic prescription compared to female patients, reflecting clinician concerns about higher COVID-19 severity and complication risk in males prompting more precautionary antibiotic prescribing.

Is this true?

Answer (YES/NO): NO